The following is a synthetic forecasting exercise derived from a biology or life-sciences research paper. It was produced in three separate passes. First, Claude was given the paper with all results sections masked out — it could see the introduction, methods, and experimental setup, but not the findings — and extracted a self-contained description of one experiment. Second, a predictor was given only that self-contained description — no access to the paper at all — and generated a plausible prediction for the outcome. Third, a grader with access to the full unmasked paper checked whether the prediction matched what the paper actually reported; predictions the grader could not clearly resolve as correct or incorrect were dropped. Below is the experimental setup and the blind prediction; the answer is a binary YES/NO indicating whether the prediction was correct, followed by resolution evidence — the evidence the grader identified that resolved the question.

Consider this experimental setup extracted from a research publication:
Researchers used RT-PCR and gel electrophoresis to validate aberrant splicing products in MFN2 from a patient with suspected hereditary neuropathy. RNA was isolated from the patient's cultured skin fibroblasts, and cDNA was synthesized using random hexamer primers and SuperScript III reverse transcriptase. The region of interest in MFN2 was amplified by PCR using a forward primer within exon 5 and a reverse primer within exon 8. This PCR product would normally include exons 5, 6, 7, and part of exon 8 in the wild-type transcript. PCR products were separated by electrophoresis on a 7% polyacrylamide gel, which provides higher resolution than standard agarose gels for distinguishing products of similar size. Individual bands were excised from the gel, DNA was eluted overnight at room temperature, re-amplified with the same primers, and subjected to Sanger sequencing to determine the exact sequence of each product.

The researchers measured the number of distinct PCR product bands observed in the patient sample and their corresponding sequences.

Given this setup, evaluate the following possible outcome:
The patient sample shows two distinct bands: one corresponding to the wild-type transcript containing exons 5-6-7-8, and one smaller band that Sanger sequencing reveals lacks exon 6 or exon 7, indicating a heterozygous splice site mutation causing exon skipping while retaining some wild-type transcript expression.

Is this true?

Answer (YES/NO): NO